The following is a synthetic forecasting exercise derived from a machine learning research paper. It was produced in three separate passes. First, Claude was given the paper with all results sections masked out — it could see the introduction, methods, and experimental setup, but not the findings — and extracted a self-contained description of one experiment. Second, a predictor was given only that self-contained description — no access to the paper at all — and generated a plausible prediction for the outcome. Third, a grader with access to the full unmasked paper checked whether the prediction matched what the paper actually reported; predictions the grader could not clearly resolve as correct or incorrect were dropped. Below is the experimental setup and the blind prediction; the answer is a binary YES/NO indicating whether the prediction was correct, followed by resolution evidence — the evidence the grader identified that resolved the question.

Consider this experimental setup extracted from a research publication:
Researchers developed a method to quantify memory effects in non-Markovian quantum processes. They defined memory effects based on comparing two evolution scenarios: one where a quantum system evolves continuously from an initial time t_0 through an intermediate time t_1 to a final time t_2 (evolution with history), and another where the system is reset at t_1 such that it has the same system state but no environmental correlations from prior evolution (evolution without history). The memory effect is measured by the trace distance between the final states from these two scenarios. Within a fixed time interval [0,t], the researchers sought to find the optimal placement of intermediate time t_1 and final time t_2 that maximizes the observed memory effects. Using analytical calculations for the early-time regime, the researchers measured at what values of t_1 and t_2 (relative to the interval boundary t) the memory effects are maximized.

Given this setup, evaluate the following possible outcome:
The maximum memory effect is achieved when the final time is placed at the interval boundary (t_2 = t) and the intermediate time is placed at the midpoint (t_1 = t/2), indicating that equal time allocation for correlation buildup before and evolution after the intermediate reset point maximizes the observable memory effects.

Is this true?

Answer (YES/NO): YES